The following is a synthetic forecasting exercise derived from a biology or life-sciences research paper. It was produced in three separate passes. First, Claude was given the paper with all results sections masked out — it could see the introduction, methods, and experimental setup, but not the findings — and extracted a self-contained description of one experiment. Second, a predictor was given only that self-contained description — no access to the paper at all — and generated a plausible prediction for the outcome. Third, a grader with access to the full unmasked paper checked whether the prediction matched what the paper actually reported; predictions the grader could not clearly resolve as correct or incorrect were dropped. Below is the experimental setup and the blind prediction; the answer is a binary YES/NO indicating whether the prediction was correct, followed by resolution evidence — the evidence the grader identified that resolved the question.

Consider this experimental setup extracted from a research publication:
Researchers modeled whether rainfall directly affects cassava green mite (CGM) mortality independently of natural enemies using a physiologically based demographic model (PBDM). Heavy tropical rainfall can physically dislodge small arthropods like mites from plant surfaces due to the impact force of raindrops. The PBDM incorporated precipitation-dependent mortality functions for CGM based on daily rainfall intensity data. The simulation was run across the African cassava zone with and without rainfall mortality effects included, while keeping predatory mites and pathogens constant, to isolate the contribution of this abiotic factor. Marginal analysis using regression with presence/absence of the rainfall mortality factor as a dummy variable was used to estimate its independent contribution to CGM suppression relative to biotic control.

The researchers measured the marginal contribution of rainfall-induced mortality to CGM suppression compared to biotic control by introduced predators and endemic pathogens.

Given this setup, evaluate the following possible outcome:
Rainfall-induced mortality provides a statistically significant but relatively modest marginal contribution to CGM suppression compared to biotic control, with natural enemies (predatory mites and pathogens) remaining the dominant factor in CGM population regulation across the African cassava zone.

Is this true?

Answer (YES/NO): YES